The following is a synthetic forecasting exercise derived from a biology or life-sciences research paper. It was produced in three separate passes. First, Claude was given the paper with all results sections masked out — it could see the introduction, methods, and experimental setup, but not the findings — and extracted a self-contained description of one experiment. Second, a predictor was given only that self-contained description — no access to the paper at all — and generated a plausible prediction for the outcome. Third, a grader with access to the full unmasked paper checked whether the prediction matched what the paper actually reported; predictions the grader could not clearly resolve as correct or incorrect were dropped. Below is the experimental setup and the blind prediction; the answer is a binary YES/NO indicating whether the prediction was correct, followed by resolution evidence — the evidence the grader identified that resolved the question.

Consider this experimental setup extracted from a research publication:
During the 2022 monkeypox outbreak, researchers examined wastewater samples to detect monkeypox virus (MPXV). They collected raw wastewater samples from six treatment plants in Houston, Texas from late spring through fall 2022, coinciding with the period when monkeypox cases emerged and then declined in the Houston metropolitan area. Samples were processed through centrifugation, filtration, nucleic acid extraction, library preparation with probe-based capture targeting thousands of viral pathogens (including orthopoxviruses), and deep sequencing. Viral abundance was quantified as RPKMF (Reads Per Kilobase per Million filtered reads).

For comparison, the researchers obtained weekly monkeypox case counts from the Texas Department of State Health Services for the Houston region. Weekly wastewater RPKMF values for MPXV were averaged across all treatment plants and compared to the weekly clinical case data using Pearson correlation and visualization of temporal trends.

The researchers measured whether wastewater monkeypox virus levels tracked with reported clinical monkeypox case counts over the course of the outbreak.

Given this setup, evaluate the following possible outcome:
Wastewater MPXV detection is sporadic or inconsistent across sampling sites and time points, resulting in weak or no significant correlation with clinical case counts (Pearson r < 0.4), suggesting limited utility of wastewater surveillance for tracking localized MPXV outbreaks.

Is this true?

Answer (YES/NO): NO